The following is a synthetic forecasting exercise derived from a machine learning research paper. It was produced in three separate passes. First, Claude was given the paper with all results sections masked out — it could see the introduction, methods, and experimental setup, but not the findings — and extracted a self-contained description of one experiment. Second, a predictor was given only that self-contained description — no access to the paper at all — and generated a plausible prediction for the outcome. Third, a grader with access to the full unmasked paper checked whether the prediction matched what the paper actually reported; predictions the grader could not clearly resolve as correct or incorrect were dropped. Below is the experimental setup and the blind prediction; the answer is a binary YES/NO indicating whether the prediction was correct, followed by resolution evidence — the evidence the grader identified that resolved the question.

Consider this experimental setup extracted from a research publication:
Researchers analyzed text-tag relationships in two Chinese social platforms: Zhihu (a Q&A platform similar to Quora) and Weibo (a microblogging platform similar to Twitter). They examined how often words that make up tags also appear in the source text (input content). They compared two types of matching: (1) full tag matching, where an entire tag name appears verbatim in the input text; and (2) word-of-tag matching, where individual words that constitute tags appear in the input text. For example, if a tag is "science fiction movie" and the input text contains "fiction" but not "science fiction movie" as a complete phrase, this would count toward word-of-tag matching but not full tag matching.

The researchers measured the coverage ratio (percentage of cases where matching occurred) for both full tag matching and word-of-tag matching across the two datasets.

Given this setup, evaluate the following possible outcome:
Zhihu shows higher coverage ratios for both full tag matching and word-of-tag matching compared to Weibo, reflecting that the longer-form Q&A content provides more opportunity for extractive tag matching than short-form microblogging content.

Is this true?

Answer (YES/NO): NO